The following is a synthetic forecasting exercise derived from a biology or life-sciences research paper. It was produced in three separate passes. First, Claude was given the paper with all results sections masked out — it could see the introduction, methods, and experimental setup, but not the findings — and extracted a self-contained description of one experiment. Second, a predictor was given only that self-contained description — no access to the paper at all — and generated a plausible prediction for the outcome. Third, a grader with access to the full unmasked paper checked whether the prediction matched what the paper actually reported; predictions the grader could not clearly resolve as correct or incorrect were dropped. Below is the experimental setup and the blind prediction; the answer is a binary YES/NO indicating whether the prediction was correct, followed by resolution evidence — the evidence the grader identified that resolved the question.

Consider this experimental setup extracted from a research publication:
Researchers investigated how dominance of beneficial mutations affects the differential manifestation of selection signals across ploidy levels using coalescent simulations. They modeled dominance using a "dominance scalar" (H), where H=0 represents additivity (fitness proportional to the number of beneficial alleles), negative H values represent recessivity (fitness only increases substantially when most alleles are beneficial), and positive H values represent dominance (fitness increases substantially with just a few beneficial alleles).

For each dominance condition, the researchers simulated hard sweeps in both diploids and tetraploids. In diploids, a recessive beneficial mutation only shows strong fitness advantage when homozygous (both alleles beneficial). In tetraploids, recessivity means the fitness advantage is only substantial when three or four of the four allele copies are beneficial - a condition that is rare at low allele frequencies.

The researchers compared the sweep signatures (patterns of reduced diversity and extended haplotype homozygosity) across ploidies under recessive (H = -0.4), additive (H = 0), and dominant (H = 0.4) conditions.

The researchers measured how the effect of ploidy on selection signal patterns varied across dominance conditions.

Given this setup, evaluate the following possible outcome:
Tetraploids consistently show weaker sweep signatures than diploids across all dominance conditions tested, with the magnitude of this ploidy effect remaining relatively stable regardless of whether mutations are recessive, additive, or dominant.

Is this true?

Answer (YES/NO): NO